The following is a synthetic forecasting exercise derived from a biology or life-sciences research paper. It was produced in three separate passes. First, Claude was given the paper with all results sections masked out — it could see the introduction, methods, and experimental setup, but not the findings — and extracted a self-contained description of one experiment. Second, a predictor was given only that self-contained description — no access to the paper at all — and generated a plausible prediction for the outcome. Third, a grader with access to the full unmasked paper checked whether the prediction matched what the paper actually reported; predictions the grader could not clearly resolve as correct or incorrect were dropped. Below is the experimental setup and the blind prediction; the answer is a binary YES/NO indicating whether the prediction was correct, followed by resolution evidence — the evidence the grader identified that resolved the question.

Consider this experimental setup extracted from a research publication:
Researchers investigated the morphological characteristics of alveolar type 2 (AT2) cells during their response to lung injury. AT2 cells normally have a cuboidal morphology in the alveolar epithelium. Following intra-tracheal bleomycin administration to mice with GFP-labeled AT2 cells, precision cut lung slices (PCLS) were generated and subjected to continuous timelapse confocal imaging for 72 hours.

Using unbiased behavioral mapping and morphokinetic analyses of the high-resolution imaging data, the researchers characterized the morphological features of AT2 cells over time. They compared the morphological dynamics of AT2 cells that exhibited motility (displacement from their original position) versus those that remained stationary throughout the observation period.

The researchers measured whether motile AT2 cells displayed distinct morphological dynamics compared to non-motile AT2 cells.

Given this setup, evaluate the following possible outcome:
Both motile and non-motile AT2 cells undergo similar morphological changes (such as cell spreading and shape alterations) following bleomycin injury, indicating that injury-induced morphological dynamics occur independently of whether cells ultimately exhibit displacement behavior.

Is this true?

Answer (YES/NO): NO